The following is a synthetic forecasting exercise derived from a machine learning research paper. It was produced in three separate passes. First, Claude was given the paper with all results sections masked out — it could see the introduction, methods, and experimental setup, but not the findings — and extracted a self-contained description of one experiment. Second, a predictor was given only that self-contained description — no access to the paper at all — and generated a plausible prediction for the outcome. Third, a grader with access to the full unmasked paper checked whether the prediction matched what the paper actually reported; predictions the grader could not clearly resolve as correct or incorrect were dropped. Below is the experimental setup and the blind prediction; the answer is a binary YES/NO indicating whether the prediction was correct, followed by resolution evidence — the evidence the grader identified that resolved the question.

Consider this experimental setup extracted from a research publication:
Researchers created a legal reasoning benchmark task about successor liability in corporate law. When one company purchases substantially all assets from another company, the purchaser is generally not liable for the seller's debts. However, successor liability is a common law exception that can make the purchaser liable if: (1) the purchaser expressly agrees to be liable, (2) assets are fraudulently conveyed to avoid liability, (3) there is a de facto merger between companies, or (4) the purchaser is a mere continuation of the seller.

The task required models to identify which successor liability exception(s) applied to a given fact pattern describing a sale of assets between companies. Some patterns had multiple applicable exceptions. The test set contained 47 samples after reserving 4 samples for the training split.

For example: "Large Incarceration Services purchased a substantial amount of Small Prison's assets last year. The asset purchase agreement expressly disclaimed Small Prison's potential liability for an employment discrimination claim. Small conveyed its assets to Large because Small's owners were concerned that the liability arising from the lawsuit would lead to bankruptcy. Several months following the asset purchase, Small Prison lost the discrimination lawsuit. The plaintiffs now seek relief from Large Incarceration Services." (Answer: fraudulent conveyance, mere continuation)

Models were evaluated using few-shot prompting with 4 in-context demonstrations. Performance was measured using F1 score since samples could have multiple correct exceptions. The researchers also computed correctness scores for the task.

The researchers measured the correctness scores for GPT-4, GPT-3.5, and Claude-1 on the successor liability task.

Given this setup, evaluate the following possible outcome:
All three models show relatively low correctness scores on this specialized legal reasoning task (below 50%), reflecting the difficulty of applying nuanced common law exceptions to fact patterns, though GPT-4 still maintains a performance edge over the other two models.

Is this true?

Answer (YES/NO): NO